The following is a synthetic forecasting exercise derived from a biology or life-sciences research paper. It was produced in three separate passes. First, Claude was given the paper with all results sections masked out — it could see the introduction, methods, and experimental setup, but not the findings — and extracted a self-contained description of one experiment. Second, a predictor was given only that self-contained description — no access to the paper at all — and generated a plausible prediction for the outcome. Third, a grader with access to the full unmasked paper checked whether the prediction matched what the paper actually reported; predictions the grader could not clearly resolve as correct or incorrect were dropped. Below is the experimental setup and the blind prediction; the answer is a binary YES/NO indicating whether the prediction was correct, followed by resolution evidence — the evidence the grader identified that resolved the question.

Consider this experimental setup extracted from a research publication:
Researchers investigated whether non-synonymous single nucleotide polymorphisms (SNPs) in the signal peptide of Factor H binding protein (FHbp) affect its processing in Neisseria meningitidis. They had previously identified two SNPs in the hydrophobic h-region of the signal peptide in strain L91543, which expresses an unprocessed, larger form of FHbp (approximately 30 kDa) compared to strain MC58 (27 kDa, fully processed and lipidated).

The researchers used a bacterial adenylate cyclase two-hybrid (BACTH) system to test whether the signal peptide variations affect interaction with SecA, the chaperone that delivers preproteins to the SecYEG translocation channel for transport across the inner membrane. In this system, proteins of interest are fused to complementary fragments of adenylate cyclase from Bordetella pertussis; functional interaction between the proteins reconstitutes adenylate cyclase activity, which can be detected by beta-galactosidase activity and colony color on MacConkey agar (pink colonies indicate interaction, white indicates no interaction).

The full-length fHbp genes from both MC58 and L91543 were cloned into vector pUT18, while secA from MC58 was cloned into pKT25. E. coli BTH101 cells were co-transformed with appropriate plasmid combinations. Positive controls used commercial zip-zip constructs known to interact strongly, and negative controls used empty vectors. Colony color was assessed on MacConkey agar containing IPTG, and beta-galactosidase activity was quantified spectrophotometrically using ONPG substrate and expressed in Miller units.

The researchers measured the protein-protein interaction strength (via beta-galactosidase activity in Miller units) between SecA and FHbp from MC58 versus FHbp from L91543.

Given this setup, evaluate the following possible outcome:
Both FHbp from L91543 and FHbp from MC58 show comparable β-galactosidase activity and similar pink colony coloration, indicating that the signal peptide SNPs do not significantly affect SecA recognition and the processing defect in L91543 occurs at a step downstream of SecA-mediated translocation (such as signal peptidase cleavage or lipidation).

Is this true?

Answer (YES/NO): NO